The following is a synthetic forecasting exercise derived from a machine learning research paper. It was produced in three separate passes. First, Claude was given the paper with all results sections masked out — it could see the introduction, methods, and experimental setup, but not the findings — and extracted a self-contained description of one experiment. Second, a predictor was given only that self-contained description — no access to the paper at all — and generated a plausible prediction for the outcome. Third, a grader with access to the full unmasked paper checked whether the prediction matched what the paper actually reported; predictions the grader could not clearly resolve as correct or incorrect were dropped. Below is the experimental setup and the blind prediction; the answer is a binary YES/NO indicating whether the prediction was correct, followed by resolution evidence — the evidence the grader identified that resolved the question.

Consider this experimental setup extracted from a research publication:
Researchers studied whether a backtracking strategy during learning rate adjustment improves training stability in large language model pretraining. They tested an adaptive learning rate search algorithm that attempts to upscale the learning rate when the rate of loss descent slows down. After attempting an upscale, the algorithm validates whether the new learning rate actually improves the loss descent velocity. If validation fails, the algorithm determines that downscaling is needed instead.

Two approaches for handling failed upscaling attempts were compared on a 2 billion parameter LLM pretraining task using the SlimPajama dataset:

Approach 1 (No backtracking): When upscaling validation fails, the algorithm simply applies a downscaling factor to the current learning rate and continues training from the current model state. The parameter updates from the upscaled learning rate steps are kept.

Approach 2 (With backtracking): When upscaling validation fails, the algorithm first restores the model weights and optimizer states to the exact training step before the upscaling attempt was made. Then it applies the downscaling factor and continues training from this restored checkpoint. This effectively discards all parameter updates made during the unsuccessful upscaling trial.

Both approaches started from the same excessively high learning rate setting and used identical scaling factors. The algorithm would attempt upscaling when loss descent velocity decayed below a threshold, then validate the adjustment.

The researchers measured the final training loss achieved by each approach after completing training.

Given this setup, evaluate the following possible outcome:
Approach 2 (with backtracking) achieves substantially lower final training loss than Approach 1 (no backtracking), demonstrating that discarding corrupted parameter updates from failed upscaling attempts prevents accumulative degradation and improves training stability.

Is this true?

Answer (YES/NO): YES